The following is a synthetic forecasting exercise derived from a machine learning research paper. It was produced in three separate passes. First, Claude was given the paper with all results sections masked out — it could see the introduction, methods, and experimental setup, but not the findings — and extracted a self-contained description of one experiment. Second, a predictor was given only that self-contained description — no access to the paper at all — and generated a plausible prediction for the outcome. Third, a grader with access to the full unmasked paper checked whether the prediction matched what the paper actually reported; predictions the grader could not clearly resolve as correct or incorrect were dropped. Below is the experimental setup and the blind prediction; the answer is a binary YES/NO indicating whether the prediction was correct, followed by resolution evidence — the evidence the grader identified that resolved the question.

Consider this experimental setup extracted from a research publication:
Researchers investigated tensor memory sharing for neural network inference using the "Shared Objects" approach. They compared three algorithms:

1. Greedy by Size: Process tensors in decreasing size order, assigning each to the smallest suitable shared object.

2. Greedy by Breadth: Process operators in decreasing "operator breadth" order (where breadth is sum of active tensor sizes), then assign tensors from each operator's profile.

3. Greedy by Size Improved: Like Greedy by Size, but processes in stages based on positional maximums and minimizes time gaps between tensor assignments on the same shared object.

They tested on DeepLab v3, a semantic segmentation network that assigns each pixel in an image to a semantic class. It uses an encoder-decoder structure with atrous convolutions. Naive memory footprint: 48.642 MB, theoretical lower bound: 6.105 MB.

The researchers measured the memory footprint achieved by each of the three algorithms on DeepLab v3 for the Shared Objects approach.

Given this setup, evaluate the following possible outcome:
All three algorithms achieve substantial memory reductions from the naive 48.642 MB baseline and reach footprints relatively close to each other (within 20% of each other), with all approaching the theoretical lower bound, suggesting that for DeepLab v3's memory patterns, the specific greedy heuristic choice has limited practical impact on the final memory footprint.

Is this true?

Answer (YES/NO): YES